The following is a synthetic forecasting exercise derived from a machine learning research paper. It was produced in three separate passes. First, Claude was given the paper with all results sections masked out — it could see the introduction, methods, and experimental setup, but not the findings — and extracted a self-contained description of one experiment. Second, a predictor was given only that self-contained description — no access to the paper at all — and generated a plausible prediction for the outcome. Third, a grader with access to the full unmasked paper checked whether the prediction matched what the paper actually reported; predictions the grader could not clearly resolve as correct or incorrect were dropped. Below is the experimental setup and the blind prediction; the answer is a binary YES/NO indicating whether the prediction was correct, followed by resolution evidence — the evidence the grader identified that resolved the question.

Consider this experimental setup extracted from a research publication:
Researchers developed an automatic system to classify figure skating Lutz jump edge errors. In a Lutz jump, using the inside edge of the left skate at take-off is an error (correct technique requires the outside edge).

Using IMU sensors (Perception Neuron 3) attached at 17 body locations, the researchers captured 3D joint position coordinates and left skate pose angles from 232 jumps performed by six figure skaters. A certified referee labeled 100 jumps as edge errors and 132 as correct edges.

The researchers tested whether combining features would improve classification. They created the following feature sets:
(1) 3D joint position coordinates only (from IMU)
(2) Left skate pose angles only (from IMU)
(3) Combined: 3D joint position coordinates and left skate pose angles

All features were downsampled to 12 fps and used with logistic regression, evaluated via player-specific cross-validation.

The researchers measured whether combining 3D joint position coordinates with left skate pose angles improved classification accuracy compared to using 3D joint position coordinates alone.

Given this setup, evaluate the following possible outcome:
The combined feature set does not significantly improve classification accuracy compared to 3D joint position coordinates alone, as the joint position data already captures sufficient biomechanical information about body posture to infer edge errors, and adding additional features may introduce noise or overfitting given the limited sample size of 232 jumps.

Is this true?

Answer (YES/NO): YES